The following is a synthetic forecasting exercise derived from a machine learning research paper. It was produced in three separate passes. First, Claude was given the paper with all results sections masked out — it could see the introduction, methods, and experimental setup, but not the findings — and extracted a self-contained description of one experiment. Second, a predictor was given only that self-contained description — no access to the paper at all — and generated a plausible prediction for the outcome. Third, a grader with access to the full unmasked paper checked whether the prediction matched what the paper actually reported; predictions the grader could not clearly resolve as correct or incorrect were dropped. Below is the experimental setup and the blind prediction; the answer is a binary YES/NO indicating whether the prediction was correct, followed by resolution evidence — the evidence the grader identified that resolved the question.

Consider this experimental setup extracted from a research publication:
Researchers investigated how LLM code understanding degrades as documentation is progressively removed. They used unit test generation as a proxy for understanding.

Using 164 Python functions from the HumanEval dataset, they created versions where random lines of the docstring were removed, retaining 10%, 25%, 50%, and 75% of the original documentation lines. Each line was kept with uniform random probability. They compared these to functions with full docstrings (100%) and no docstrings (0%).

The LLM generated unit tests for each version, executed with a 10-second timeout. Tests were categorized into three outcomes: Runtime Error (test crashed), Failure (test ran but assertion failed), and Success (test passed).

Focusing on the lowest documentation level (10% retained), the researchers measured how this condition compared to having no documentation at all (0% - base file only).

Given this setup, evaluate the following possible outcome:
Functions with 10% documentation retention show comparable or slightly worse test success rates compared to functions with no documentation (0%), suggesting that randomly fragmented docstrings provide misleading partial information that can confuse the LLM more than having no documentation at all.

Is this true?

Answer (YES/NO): YES